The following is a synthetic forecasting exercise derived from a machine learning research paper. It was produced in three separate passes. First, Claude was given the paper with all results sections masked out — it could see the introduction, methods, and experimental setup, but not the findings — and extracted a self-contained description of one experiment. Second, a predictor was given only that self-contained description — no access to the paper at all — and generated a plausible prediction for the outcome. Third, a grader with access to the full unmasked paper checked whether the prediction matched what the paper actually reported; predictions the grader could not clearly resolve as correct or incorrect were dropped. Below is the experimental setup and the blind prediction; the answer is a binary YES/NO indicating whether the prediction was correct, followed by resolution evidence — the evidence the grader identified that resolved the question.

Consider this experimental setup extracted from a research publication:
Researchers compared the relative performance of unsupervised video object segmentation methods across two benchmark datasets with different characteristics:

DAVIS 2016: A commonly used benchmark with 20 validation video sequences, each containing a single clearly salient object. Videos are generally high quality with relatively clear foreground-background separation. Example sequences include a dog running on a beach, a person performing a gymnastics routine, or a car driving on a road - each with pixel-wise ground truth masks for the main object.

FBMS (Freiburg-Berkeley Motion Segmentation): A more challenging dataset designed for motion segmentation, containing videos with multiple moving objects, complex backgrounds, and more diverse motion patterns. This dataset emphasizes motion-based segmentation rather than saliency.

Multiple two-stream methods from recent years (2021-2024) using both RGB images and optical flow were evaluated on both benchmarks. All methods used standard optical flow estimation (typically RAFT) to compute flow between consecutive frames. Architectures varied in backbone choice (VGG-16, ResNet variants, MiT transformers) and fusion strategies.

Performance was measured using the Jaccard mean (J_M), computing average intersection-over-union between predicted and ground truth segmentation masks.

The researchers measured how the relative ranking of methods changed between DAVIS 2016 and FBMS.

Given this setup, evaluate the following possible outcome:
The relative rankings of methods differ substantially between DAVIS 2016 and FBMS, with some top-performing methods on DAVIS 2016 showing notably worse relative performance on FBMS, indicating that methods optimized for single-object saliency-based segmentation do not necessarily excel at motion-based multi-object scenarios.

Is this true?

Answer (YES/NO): YES